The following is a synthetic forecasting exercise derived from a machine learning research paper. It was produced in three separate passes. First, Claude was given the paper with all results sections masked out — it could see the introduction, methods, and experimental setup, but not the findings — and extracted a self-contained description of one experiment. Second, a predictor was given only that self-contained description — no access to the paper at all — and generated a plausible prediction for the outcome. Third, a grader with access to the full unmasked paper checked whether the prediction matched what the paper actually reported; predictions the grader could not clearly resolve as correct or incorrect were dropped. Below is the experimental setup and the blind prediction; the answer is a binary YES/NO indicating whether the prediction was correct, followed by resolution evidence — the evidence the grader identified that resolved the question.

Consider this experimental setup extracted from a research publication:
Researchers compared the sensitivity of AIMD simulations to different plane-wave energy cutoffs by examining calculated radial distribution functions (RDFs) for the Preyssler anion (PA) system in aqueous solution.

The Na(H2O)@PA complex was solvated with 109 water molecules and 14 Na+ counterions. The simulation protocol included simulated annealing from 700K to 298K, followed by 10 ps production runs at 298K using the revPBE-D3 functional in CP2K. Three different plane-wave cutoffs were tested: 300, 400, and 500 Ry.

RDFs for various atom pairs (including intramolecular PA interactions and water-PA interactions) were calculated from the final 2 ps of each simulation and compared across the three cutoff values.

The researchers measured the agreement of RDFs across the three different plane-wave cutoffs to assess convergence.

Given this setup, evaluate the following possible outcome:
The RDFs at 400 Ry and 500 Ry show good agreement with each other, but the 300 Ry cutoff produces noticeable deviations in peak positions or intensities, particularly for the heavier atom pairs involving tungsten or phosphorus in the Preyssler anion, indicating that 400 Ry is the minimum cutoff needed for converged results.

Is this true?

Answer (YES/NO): NO